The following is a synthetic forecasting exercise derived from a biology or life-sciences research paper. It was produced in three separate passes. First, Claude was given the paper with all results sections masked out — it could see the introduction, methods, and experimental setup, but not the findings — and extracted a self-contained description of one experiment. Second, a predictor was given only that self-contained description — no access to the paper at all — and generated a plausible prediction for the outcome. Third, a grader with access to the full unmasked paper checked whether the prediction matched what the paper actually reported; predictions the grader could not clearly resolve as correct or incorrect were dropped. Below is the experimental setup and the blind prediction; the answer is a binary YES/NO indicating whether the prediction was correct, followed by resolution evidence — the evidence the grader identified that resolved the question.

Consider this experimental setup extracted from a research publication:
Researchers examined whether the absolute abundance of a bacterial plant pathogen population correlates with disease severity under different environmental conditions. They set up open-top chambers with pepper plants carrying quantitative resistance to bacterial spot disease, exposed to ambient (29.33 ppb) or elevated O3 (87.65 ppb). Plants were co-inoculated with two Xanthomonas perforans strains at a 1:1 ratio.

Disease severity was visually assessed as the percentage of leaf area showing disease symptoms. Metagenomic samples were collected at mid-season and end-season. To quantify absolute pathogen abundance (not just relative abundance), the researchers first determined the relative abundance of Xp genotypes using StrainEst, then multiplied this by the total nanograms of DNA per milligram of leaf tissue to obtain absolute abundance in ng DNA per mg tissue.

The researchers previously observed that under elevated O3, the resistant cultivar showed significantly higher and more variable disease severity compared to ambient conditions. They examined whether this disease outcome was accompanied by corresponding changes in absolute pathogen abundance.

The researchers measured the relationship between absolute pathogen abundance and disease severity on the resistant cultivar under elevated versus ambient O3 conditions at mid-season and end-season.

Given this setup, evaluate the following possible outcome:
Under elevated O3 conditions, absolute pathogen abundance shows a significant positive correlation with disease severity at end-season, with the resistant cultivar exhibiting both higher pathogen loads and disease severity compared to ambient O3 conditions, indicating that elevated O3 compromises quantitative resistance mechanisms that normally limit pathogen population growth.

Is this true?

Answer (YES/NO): NO